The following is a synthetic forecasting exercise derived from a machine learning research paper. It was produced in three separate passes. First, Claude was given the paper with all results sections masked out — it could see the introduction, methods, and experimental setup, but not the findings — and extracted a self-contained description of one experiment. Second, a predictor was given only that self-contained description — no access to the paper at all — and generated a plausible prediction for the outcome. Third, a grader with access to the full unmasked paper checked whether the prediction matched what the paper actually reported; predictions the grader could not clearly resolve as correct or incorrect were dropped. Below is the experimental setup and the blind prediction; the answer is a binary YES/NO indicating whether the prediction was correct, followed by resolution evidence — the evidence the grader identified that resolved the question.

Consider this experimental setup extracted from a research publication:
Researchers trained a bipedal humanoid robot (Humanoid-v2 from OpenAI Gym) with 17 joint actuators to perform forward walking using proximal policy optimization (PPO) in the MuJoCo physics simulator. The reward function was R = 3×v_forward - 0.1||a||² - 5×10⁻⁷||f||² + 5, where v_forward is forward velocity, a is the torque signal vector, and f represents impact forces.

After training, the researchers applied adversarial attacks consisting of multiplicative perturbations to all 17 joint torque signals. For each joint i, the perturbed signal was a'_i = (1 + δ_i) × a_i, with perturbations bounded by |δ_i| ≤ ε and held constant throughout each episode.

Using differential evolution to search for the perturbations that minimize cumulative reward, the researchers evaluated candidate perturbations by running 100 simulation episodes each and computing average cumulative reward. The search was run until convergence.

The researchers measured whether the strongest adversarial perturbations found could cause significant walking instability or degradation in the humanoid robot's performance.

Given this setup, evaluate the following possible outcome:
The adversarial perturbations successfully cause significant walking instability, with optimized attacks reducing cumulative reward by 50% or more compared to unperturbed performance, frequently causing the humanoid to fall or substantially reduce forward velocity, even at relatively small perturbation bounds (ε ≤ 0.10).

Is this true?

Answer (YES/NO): NO